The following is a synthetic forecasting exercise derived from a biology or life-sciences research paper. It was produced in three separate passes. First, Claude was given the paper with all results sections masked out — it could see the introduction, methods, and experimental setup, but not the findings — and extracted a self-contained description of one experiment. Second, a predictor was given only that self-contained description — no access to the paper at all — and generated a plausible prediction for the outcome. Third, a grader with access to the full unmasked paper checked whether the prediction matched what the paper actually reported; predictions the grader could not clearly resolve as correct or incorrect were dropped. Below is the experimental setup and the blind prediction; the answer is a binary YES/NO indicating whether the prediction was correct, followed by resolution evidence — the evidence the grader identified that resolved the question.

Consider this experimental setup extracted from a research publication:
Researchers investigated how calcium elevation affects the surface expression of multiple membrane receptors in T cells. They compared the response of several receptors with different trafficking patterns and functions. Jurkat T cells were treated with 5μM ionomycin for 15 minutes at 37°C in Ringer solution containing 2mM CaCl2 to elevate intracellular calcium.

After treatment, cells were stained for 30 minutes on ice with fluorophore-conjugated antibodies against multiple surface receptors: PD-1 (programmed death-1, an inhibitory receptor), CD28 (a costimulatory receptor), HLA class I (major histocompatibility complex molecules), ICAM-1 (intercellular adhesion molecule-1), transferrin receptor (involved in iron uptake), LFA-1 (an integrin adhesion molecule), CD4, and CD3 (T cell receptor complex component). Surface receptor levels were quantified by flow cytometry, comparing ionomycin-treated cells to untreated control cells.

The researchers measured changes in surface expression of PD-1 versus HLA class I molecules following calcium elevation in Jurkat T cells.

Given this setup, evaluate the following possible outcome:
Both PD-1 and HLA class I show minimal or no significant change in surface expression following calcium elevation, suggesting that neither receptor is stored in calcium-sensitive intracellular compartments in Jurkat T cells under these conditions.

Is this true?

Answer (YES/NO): NO